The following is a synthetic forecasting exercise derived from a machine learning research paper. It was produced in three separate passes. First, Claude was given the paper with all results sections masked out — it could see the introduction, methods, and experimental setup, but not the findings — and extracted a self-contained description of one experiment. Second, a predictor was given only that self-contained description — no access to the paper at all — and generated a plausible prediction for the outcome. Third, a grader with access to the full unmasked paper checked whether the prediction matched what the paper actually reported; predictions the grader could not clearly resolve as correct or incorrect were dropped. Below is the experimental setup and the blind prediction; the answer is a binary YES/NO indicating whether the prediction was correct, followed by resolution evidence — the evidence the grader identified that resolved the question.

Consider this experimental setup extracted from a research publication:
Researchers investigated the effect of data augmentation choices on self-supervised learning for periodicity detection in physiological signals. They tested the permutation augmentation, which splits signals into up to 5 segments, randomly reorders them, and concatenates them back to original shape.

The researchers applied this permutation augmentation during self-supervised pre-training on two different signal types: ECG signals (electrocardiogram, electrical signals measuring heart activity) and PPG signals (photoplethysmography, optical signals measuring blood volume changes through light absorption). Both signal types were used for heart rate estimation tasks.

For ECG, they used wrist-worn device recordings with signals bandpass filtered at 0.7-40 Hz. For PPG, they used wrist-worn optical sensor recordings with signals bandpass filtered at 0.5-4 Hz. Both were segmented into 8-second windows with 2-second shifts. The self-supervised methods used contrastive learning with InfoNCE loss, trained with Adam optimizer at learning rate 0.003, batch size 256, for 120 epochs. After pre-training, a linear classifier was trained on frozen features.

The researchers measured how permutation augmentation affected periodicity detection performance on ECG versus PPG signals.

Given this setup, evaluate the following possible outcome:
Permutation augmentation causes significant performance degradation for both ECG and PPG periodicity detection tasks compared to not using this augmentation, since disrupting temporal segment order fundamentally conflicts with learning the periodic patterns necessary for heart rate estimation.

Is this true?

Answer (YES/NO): NO